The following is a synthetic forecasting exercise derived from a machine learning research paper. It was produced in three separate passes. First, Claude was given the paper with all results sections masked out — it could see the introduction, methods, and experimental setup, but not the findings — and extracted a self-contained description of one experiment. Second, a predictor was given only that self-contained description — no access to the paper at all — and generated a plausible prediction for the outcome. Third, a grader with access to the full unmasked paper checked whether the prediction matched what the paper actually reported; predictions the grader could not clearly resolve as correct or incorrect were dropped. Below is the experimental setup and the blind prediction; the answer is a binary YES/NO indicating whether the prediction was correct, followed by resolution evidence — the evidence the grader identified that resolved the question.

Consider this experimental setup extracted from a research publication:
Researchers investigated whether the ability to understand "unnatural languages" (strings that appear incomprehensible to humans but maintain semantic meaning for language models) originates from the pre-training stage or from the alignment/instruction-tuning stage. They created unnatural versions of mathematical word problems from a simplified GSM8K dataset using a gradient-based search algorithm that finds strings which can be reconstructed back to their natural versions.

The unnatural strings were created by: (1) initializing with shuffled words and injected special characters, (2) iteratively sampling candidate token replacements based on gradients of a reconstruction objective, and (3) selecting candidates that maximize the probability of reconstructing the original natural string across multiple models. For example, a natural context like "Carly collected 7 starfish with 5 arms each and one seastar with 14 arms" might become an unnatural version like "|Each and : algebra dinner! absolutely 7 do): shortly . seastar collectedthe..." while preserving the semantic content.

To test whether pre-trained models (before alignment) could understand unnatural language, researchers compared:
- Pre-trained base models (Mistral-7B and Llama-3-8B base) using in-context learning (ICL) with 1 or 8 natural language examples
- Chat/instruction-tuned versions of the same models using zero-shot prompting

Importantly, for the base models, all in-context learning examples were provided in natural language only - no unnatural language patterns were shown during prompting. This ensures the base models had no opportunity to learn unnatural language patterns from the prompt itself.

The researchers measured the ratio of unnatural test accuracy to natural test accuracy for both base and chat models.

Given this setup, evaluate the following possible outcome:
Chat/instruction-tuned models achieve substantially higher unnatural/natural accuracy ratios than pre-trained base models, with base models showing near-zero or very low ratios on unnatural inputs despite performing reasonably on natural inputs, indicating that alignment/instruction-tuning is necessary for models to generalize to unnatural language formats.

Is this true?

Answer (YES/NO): NO